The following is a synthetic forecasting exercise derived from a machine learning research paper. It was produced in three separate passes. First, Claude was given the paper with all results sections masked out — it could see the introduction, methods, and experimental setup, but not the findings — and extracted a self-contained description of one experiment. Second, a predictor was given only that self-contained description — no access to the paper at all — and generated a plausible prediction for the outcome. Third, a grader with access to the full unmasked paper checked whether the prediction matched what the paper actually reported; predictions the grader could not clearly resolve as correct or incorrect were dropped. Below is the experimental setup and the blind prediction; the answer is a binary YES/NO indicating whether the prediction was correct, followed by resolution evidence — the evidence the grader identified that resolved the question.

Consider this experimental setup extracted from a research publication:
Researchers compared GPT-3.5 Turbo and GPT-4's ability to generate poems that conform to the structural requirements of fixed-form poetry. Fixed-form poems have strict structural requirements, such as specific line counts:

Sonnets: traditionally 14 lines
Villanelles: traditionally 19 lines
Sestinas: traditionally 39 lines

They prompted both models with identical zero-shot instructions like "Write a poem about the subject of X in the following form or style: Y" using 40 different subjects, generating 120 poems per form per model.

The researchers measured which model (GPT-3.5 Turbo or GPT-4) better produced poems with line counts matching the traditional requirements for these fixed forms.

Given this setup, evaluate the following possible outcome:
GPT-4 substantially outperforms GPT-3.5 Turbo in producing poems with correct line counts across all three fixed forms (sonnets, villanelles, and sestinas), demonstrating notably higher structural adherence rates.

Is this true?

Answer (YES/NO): YES